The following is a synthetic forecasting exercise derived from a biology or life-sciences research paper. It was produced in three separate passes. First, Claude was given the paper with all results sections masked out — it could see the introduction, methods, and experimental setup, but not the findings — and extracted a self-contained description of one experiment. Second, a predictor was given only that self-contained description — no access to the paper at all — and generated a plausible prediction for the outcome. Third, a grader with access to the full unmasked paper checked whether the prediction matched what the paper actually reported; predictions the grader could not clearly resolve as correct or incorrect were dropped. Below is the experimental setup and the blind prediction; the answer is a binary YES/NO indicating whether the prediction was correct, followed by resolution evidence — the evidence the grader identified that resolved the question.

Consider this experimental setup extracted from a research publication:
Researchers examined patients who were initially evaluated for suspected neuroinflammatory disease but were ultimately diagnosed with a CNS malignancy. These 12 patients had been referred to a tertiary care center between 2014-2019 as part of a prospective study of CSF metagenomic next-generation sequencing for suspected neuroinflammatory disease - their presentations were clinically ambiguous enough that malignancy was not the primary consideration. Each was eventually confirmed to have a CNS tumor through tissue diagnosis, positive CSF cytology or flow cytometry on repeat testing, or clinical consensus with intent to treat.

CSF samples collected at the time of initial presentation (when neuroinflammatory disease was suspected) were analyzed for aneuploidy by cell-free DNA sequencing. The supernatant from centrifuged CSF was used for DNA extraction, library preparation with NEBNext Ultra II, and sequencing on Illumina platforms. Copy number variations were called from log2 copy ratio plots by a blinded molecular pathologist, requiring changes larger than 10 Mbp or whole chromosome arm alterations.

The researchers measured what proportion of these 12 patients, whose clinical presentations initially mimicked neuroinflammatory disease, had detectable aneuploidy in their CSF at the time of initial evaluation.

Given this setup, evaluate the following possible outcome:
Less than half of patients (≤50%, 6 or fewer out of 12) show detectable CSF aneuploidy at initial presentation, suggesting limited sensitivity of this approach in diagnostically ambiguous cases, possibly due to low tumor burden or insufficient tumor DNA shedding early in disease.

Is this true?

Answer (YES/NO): YES